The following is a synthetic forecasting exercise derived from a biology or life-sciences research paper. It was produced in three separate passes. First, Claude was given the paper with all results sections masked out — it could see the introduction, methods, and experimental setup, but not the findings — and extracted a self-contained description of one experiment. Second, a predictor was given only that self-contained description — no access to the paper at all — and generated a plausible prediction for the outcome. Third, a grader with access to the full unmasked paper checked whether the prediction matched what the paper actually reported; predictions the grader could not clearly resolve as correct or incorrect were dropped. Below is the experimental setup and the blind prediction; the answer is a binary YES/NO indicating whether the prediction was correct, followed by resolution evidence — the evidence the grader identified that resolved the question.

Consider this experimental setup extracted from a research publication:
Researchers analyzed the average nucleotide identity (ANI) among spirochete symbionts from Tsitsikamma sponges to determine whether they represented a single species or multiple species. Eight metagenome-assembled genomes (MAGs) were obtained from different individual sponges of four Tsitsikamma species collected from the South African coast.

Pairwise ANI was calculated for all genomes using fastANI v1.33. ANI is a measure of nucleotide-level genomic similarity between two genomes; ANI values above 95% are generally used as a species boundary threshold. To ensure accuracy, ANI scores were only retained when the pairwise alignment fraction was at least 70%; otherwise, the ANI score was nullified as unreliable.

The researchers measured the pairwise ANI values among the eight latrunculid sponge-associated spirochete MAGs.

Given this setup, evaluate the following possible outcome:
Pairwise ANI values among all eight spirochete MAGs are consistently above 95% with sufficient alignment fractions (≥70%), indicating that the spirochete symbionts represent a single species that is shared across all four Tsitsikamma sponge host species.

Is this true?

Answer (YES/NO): NO